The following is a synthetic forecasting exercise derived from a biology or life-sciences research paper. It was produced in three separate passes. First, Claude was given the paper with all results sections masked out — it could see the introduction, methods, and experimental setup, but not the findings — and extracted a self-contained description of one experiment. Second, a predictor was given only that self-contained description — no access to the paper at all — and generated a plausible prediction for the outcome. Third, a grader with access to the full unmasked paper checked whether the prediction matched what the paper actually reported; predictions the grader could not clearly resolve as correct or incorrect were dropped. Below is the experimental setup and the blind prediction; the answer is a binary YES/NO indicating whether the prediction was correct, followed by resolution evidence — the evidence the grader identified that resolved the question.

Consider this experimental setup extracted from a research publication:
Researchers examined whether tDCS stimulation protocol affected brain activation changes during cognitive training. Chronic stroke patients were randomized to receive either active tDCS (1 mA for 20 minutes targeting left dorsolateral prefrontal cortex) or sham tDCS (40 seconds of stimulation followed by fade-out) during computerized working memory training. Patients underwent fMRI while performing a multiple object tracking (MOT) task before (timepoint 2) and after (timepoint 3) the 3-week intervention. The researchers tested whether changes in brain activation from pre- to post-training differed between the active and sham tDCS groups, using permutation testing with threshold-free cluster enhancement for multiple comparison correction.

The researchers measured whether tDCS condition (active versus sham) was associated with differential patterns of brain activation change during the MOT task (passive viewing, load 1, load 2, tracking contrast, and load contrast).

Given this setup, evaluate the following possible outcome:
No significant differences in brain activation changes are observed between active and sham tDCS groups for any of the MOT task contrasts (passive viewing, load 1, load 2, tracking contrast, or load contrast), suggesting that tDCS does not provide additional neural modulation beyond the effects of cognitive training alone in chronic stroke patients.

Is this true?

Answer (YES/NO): YES